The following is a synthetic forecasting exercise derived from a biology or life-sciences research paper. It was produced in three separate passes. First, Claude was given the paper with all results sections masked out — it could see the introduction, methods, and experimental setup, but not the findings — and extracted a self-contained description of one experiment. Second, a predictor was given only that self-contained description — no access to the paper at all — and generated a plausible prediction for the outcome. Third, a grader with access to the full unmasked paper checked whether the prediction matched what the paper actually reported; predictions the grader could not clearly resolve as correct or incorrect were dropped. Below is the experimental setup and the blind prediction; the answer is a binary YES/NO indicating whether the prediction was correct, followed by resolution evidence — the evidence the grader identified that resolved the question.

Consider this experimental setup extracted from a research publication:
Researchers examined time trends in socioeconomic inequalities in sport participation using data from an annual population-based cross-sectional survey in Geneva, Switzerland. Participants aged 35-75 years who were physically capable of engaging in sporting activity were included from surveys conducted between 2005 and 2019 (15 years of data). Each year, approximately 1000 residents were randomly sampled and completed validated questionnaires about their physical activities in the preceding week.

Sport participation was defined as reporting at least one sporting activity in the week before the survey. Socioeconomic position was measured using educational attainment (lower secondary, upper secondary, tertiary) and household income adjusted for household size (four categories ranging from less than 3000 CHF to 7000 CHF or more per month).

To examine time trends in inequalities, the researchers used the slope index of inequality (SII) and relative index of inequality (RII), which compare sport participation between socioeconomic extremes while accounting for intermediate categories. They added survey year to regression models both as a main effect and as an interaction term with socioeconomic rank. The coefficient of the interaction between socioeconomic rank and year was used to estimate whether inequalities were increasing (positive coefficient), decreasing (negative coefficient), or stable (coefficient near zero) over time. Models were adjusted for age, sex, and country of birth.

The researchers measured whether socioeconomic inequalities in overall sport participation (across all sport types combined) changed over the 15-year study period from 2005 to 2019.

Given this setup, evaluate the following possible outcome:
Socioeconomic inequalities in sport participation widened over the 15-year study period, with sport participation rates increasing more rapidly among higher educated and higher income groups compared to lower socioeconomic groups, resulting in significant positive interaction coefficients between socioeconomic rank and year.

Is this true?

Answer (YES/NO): NO